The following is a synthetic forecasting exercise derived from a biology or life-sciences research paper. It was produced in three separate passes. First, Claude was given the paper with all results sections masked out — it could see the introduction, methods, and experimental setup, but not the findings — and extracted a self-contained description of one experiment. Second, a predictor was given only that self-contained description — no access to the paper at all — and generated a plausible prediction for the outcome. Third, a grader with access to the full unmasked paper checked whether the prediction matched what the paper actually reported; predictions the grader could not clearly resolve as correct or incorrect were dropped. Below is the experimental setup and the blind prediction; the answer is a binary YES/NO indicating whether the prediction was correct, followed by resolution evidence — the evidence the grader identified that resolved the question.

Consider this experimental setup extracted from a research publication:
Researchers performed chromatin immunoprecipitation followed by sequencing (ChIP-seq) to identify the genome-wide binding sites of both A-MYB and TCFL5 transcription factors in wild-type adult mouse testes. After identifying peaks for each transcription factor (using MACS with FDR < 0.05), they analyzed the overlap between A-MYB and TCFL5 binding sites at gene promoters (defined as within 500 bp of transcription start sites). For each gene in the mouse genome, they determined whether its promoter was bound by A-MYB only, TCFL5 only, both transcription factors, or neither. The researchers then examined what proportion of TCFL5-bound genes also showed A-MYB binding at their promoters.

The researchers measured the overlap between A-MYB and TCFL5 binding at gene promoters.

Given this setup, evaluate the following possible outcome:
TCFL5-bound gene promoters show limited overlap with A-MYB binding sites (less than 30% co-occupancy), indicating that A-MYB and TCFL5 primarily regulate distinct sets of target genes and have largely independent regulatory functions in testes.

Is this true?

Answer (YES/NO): NO